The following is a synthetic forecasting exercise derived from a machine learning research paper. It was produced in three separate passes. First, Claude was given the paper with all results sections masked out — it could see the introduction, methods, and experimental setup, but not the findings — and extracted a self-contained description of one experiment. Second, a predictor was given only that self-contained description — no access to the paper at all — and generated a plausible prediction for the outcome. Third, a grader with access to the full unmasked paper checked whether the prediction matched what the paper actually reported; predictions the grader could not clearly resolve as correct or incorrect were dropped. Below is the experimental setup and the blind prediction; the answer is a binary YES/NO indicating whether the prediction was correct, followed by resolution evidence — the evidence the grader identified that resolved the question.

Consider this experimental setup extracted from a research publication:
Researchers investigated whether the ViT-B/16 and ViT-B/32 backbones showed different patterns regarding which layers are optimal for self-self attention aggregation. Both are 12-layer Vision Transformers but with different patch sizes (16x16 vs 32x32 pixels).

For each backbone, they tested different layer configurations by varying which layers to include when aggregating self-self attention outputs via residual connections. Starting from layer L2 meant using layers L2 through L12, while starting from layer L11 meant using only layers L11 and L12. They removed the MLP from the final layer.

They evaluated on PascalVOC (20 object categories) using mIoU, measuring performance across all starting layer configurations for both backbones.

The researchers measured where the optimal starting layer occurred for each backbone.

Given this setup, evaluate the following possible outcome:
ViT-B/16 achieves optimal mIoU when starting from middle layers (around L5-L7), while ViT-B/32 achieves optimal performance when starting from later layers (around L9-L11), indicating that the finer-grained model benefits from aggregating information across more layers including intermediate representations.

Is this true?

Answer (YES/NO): NO